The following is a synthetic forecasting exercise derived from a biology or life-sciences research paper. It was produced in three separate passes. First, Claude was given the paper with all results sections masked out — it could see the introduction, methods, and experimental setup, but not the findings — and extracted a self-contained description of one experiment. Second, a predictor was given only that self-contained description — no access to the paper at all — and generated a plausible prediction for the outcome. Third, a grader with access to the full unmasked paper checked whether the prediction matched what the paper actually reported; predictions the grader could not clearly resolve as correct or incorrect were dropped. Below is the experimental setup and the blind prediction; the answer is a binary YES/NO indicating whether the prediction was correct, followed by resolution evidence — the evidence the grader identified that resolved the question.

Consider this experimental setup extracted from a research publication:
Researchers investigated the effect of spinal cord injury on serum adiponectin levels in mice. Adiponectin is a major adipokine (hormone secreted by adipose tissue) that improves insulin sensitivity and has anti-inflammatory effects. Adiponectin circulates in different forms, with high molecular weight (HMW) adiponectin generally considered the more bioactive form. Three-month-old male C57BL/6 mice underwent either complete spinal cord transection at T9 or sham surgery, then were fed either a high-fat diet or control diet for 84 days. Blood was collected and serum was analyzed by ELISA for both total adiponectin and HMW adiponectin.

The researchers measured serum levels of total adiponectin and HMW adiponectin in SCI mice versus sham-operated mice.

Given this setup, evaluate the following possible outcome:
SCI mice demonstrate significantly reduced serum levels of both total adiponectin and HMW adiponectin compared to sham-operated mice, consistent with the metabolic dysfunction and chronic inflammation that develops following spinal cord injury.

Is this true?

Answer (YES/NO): YES